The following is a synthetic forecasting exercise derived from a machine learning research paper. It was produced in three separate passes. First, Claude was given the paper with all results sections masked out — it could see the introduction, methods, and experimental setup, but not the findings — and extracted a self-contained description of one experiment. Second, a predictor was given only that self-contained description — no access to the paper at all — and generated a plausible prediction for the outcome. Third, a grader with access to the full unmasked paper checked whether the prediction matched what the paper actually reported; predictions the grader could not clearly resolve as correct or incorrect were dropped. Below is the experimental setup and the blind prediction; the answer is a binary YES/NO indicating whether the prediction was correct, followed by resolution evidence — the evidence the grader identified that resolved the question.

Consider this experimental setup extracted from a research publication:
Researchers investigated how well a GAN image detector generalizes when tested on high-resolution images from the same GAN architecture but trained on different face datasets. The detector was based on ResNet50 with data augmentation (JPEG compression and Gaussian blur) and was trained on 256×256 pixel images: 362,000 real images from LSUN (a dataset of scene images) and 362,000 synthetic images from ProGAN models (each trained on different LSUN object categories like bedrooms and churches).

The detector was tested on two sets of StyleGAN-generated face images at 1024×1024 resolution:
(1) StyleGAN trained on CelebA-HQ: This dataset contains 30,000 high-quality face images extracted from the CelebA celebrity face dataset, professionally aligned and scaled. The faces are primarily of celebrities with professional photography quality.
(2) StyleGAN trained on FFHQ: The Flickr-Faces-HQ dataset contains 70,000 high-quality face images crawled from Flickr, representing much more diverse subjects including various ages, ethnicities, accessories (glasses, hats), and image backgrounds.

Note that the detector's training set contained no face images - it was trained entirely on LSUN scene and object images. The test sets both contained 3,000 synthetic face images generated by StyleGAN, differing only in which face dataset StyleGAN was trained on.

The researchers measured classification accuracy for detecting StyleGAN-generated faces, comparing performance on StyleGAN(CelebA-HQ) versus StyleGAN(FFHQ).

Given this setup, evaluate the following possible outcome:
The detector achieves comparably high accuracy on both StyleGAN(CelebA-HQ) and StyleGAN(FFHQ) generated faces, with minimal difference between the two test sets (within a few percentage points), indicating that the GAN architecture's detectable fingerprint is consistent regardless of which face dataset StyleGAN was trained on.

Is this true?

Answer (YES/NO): NO